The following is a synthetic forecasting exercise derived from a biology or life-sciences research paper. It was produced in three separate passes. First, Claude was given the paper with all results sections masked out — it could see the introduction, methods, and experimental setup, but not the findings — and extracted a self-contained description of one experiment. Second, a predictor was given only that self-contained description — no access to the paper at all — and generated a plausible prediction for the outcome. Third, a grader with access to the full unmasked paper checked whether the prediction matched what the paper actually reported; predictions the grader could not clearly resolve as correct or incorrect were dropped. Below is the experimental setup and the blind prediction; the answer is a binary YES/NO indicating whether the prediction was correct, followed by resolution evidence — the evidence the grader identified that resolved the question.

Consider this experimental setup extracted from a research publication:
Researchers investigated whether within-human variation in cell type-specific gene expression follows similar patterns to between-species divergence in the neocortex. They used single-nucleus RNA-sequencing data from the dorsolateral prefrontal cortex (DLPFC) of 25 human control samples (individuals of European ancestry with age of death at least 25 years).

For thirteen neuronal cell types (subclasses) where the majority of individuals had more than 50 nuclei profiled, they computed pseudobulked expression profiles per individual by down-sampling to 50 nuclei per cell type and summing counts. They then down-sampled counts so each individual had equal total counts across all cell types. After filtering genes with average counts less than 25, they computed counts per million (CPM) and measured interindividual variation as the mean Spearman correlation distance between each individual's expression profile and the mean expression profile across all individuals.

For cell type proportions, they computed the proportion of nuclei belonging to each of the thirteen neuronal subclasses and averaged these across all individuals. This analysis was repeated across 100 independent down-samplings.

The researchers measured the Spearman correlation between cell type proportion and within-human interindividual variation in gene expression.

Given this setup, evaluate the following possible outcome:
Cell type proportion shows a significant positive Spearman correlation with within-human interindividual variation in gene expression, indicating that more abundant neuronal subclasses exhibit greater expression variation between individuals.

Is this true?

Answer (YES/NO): NO